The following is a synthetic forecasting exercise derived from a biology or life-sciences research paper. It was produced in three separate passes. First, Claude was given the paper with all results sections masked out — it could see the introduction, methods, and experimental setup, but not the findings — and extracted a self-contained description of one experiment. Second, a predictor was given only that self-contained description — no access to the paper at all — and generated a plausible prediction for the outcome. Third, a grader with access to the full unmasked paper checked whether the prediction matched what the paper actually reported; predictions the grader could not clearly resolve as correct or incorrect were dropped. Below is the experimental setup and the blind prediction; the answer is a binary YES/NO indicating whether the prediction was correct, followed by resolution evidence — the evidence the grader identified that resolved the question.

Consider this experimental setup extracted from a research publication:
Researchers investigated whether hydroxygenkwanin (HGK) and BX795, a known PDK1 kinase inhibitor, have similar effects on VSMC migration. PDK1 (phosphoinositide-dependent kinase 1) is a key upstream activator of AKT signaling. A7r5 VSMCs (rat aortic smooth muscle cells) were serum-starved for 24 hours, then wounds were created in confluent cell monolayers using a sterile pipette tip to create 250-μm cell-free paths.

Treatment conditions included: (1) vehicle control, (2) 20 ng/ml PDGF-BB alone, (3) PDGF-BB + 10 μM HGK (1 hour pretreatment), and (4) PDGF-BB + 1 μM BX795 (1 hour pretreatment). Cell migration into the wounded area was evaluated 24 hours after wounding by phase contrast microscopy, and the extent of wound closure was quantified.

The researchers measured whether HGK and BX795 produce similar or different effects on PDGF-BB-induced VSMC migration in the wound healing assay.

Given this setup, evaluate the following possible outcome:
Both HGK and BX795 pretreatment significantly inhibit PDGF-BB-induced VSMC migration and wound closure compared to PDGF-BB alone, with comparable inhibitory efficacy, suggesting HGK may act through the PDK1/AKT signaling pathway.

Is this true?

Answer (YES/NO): YES